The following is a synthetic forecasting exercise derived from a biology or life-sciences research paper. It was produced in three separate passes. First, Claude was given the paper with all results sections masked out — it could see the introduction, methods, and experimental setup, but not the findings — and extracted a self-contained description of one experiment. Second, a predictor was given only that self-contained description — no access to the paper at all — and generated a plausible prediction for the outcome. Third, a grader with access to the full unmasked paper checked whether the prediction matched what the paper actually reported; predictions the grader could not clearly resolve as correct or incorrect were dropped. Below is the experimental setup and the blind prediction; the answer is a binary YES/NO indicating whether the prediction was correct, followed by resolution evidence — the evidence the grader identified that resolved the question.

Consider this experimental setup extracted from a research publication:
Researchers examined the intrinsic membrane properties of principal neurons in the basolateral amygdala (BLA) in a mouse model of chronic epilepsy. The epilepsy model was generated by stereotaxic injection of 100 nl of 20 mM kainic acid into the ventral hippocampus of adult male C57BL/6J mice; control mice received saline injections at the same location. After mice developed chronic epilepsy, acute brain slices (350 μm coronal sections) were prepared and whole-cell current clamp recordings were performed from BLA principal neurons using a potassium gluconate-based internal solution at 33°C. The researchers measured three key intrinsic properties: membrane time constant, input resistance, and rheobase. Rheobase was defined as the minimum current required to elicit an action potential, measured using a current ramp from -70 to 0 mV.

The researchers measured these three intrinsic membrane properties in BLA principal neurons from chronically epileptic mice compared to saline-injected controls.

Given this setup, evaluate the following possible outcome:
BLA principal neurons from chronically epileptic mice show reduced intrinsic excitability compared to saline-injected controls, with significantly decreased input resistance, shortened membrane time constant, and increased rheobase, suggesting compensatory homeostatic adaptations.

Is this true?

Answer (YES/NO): NO